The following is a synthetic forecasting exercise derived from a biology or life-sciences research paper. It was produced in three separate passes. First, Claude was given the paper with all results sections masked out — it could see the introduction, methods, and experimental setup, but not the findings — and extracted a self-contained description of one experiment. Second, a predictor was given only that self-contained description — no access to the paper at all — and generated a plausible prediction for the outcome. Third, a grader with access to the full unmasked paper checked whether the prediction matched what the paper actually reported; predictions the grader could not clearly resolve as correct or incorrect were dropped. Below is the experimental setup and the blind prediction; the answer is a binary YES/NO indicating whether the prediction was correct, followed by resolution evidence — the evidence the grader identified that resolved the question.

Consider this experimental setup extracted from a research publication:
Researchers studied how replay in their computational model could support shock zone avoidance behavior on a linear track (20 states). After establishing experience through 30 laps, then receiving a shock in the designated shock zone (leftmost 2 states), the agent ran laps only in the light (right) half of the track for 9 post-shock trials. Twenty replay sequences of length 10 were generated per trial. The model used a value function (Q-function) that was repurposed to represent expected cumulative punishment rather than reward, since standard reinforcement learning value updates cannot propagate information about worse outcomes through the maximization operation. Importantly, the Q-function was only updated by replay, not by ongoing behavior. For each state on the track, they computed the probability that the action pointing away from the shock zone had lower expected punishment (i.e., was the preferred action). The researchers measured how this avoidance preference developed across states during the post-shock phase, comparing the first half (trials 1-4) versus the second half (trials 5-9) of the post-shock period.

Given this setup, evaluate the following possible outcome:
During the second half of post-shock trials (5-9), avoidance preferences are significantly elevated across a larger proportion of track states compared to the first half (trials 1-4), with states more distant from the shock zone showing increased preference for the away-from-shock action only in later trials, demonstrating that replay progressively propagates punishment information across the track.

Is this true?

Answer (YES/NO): YES